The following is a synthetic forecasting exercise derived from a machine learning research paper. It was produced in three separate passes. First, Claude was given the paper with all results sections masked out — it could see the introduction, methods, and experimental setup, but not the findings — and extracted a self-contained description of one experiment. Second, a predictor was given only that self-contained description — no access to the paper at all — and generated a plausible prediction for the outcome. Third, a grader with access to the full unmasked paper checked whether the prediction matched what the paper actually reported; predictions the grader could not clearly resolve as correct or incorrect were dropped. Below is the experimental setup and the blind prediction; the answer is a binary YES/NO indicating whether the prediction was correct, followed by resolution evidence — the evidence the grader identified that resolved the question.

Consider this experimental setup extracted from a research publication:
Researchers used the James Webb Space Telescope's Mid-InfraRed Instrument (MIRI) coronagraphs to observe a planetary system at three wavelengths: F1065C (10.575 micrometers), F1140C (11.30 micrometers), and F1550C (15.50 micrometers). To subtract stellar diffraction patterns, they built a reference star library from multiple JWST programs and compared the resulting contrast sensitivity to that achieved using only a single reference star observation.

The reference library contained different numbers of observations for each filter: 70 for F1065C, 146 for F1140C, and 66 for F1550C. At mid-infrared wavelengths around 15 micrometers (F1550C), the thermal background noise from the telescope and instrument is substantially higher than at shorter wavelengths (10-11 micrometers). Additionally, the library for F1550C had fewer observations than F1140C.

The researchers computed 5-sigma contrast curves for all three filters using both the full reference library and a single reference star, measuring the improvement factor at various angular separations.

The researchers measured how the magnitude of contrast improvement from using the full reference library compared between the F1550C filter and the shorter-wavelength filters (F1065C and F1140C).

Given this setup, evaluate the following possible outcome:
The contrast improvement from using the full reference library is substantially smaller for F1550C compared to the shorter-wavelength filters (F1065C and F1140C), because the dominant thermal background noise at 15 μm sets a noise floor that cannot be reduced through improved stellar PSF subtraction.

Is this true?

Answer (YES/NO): YES